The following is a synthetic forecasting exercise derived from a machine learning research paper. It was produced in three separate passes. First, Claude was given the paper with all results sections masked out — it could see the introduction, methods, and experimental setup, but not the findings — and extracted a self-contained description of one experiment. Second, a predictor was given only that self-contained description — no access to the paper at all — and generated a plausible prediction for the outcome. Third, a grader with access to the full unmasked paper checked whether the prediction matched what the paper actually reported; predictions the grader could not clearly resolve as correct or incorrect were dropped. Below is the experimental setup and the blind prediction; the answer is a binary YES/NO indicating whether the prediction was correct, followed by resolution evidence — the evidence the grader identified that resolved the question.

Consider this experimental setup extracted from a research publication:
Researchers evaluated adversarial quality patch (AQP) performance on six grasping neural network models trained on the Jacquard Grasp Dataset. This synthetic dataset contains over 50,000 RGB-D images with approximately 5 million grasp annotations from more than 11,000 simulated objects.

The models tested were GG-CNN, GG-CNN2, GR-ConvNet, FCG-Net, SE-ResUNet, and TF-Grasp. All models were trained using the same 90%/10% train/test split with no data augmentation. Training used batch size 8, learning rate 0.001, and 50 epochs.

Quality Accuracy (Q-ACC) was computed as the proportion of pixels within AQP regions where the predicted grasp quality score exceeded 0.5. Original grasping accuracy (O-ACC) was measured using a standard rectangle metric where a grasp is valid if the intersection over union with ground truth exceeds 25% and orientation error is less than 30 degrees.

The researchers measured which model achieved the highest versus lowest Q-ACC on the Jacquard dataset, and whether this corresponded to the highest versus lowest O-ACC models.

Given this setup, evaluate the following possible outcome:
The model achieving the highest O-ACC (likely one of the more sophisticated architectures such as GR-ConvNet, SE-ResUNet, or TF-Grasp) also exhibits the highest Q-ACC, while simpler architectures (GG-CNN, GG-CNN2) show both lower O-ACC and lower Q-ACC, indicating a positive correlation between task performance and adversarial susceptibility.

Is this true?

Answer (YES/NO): NO